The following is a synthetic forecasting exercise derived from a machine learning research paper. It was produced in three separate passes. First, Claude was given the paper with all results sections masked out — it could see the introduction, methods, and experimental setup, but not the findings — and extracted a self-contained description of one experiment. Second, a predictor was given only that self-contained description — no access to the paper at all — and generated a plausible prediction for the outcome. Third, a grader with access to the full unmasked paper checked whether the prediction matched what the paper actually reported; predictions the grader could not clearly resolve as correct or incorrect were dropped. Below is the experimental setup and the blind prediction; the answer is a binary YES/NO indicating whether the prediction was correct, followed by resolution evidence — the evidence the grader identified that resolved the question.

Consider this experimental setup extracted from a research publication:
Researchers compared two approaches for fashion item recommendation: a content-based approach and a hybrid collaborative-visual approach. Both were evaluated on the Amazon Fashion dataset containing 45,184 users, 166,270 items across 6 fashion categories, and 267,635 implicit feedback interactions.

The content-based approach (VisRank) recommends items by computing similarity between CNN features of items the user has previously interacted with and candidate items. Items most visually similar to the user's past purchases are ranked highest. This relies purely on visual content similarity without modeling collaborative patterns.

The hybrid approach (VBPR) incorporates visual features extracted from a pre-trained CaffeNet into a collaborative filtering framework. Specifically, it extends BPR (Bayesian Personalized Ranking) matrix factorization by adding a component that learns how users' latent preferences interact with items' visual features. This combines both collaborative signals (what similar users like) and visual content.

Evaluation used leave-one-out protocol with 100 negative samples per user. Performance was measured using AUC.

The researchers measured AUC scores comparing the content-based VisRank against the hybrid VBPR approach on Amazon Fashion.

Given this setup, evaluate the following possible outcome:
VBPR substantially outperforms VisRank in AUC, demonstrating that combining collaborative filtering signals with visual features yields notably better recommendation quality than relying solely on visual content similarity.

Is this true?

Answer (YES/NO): YES